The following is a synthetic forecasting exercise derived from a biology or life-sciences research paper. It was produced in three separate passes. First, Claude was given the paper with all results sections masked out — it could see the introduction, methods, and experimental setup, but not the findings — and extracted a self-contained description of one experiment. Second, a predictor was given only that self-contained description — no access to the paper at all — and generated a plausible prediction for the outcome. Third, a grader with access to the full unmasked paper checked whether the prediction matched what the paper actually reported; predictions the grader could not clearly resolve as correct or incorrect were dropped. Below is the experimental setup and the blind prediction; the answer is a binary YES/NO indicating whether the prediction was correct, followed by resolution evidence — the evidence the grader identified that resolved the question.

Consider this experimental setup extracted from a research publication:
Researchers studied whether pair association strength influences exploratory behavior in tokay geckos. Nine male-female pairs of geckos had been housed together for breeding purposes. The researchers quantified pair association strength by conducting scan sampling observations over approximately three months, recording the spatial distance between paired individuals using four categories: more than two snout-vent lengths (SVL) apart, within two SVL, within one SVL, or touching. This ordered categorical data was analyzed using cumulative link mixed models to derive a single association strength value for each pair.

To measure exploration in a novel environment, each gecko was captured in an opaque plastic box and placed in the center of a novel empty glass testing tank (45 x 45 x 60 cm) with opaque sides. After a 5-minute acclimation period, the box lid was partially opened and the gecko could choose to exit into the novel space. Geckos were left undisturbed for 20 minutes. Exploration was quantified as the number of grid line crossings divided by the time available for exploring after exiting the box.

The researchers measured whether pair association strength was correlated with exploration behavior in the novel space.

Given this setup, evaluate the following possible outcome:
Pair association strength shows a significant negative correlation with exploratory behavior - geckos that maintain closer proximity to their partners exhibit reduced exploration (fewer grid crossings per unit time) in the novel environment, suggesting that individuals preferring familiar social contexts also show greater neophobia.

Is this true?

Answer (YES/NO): NO